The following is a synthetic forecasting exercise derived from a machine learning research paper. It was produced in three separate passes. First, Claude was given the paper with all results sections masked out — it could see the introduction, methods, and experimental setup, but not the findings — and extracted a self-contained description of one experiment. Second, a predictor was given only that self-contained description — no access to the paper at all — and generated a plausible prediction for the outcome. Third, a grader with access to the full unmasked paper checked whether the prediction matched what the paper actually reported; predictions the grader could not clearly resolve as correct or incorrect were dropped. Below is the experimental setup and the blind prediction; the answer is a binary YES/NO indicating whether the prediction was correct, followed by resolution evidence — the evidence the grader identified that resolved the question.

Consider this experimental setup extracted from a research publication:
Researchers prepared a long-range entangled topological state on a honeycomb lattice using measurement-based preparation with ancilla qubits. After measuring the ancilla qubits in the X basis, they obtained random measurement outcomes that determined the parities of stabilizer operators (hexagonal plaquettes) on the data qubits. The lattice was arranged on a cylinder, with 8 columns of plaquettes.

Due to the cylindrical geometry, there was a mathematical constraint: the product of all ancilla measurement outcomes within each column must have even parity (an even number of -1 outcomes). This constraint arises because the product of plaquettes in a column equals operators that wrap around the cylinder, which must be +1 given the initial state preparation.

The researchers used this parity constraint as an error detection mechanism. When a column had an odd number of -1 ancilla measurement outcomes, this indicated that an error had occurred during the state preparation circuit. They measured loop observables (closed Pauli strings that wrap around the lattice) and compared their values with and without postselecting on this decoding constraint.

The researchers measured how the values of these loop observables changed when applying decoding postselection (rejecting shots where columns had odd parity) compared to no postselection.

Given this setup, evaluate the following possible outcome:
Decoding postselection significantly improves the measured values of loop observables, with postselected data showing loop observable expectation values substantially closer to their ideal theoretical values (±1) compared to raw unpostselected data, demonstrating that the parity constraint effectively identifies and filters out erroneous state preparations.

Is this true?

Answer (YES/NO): YES